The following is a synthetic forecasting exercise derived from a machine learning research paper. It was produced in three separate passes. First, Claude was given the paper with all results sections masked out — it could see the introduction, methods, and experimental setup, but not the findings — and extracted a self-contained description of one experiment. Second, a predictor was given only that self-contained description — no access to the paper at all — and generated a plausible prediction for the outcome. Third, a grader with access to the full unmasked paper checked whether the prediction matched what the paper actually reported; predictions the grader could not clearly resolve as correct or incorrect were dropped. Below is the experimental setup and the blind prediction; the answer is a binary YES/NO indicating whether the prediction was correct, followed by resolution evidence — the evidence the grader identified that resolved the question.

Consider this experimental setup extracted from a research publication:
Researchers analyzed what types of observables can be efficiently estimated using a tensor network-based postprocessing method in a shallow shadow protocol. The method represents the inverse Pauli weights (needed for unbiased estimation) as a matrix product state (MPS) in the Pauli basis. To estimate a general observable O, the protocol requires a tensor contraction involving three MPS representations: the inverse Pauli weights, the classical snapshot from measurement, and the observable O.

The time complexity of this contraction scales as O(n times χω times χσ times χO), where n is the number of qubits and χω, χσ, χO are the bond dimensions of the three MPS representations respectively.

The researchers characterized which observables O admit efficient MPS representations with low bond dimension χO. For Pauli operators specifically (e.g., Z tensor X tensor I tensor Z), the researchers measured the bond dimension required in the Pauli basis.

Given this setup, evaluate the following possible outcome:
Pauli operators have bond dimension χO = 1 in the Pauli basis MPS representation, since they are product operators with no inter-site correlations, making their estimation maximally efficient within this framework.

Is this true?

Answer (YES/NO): YES